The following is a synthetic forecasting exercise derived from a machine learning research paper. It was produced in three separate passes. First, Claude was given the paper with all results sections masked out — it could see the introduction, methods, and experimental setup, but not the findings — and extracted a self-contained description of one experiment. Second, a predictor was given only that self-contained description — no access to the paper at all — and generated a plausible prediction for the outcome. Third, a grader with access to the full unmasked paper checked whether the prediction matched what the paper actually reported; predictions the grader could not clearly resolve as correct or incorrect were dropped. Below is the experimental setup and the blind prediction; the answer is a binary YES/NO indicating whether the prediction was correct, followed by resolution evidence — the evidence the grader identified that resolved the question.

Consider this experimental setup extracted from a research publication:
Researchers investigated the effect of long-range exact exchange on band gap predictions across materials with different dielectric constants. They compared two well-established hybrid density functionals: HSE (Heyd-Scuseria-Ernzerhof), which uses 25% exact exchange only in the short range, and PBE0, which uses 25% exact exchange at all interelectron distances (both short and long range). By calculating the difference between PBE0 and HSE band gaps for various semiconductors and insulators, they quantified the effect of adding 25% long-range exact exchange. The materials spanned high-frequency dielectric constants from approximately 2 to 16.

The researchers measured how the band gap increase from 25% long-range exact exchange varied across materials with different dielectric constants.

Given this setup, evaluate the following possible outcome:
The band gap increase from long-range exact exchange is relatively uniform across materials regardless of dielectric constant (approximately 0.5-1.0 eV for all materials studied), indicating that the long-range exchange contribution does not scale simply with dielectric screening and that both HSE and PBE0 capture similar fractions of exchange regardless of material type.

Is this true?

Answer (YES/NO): YES